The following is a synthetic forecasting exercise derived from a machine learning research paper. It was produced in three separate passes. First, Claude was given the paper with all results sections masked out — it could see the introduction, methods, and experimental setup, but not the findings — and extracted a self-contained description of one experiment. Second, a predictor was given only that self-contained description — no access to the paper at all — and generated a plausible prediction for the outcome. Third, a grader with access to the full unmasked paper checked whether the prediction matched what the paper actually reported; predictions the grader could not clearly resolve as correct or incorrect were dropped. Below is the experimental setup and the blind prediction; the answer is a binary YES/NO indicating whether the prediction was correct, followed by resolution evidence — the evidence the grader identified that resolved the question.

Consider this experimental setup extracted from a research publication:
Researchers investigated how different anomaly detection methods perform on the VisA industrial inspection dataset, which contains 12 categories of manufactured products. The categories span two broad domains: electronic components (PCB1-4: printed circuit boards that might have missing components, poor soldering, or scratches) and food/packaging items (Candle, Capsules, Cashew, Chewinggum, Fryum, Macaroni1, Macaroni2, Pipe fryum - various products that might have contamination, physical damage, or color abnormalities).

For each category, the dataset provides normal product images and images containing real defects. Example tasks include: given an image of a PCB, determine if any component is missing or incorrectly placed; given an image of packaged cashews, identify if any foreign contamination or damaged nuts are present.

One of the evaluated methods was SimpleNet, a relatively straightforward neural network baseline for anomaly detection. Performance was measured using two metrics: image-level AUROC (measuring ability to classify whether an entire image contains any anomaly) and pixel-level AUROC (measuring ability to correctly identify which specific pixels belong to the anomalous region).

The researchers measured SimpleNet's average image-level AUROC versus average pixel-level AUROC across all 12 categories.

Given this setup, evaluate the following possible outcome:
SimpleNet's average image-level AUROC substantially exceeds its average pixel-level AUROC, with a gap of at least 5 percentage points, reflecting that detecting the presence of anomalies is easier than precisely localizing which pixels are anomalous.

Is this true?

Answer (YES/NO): NO